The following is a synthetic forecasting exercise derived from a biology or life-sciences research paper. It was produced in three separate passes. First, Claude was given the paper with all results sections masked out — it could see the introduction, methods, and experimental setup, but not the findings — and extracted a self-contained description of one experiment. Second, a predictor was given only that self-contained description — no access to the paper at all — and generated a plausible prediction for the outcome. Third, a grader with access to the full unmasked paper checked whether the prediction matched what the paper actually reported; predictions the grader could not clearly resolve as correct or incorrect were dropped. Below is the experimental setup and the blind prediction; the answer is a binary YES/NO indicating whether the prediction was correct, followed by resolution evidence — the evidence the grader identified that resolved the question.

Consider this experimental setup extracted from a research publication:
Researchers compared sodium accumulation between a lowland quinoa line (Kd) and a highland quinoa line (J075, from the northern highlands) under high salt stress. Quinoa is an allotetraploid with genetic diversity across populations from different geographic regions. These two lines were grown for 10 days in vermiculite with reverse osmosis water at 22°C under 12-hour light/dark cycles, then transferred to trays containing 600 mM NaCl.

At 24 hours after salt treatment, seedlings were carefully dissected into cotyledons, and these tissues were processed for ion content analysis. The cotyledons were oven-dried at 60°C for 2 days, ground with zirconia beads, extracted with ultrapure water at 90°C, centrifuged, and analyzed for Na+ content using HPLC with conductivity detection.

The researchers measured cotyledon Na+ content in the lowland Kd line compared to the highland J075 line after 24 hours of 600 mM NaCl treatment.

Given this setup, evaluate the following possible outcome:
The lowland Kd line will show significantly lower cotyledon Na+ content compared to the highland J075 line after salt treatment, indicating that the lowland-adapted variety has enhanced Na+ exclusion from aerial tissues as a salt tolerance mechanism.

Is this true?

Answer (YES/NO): NO